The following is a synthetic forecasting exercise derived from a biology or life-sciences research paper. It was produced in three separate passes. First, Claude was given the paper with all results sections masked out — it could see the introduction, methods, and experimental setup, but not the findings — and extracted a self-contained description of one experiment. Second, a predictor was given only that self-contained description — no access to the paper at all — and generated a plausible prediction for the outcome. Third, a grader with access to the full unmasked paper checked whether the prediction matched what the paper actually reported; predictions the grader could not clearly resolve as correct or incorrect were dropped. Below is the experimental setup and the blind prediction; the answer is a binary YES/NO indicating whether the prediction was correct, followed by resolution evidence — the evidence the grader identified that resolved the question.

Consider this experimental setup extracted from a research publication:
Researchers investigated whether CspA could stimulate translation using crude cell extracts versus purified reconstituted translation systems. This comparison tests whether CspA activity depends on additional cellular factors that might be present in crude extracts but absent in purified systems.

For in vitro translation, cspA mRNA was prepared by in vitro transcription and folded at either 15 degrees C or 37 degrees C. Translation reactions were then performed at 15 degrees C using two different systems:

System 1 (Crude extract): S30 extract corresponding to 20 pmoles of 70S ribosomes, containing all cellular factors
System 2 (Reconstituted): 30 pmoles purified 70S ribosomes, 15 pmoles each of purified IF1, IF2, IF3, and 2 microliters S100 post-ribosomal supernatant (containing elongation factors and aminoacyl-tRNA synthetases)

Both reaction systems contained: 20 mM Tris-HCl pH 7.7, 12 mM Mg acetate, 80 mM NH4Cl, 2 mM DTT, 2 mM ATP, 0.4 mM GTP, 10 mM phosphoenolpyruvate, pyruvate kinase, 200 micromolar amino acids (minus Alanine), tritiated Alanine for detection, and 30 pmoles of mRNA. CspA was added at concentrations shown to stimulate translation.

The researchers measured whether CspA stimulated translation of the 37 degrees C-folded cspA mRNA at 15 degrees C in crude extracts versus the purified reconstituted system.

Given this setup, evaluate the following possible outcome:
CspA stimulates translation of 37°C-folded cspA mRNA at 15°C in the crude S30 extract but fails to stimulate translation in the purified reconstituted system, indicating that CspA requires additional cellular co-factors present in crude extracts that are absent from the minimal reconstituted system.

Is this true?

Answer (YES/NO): NO